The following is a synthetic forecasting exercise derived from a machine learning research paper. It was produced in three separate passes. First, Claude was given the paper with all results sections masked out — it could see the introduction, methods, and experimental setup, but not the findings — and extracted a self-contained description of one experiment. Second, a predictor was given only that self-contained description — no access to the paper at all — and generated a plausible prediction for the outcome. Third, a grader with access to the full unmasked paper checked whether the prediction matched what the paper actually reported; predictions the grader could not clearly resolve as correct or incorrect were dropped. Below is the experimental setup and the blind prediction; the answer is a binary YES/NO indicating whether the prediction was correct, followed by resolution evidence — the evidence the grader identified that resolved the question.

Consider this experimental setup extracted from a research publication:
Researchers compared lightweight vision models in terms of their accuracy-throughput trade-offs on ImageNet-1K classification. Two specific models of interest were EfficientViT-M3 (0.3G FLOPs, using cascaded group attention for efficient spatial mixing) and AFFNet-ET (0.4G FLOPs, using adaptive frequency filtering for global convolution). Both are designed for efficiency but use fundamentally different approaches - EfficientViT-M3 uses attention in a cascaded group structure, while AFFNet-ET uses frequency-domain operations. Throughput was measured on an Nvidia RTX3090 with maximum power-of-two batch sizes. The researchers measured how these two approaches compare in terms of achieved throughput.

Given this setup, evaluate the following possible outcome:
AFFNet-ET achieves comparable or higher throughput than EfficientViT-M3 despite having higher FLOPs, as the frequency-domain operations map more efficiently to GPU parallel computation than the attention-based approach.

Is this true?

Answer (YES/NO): NO